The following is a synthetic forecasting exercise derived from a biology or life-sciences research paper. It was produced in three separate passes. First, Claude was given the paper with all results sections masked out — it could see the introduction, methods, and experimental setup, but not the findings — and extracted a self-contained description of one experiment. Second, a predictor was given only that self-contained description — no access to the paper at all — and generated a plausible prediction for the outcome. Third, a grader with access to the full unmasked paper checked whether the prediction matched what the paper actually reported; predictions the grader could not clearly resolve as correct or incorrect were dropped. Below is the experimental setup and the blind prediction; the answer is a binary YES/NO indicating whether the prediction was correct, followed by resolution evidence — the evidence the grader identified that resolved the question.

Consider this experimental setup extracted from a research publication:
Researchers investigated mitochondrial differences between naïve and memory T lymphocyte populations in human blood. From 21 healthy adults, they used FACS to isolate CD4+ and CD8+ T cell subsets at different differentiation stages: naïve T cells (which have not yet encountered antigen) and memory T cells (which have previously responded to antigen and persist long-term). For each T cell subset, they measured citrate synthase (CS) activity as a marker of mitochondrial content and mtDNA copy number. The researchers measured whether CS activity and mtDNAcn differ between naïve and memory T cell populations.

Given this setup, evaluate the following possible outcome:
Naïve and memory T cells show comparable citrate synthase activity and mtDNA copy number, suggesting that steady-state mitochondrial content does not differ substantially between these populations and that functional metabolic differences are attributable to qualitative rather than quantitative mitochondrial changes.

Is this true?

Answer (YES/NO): NO